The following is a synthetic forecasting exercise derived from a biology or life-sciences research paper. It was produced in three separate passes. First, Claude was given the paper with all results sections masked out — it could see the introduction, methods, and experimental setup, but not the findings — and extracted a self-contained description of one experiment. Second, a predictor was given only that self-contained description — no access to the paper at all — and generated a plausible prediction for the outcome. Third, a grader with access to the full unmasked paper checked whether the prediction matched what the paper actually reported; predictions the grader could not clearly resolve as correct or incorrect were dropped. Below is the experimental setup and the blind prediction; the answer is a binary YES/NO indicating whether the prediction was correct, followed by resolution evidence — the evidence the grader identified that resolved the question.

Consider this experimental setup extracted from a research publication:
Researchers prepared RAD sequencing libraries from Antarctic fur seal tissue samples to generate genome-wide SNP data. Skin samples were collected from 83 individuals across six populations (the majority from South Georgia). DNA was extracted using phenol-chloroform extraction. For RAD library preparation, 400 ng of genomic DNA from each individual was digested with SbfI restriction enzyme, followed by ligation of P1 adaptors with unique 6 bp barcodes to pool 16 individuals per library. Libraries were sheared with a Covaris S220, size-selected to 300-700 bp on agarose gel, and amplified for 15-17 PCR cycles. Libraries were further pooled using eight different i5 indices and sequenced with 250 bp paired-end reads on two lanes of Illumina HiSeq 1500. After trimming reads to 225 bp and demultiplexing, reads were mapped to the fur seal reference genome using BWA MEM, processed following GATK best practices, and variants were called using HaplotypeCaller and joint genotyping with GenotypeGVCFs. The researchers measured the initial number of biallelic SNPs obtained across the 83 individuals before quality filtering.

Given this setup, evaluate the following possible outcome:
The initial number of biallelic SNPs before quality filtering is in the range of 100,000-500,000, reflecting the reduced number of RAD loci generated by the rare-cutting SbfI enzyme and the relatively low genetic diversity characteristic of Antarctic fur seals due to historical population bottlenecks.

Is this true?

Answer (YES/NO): NO